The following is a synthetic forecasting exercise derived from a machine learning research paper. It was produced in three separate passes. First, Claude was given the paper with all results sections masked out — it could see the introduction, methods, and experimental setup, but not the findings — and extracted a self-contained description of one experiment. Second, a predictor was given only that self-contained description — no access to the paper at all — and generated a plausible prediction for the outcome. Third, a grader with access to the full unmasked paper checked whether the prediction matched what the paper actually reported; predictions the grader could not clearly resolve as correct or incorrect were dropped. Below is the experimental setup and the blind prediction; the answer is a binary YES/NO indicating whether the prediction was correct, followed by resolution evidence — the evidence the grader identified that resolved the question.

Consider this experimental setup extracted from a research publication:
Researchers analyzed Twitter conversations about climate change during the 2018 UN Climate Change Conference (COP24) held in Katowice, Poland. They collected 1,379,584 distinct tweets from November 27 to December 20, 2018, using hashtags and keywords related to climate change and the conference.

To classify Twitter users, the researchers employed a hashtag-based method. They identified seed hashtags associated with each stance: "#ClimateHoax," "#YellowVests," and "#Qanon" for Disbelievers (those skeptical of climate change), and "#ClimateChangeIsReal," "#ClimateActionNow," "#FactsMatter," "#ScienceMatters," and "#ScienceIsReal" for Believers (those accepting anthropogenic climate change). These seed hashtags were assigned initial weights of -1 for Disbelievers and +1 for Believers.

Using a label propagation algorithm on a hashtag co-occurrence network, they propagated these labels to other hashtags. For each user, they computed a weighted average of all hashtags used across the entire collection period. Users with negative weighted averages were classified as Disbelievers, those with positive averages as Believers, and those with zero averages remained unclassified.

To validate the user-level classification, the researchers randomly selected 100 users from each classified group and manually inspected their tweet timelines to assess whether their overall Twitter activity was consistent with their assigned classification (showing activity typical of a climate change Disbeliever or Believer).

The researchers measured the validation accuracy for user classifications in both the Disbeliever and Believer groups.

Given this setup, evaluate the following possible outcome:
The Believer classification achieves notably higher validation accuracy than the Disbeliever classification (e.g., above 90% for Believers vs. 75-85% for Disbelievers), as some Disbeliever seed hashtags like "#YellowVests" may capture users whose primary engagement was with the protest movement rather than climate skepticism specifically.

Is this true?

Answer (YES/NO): NO